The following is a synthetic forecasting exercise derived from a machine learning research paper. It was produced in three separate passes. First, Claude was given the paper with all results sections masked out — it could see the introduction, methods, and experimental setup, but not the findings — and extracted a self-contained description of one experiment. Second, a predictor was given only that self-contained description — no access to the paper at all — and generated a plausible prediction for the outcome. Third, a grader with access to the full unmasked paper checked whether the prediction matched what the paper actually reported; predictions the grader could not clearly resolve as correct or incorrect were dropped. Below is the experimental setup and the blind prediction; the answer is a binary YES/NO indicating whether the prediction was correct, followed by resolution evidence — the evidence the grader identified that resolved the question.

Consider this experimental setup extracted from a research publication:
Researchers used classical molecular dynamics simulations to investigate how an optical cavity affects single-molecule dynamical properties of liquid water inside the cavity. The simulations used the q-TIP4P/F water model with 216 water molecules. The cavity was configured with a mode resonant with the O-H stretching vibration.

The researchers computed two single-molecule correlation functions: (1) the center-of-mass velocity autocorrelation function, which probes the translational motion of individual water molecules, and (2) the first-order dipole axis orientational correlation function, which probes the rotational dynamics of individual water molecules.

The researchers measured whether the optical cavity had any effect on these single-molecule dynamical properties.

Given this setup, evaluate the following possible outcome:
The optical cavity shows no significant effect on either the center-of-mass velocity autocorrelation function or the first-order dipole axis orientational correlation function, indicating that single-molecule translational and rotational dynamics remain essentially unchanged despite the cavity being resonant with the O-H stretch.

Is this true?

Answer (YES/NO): YES